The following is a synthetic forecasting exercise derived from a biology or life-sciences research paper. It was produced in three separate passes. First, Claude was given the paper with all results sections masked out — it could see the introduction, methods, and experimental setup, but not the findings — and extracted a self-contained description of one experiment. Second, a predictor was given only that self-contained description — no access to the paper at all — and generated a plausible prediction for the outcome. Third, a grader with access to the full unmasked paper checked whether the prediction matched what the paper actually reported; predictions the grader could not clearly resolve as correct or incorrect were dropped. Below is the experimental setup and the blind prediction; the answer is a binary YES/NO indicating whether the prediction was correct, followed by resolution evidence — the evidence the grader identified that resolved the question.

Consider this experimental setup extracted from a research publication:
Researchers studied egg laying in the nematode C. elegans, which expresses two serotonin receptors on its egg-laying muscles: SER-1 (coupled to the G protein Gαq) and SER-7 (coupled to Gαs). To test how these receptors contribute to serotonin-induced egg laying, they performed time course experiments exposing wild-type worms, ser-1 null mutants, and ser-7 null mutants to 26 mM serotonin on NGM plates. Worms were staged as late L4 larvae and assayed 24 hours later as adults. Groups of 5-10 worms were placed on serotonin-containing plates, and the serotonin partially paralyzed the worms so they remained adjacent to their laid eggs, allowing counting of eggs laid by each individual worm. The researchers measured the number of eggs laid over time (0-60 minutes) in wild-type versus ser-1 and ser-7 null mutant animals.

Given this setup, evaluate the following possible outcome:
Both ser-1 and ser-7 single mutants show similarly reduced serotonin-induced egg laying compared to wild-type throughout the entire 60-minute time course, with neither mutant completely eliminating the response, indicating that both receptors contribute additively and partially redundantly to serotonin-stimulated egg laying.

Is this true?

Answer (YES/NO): NO